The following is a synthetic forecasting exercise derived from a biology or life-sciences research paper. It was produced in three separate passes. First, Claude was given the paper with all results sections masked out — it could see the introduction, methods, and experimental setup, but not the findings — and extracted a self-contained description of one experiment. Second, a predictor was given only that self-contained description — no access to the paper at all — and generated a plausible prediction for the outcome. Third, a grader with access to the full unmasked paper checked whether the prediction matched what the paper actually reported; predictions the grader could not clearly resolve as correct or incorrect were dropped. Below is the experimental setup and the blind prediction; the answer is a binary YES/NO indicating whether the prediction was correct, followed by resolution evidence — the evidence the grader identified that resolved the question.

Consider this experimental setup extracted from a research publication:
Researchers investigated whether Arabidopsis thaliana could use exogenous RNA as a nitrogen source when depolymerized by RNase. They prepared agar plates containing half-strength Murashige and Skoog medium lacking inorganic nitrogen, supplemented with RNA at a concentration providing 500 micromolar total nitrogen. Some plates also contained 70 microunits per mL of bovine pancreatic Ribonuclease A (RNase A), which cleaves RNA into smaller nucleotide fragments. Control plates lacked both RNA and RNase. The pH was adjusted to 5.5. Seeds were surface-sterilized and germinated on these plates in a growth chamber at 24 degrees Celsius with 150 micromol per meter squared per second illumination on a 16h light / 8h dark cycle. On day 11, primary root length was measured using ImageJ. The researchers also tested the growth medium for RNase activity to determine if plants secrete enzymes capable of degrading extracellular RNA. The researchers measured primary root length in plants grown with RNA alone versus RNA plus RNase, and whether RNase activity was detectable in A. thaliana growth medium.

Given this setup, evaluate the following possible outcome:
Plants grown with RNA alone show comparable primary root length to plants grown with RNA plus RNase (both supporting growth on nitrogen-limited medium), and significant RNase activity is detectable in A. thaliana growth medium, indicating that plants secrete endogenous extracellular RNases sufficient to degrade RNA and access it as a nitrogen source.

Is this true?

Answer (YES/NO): NO